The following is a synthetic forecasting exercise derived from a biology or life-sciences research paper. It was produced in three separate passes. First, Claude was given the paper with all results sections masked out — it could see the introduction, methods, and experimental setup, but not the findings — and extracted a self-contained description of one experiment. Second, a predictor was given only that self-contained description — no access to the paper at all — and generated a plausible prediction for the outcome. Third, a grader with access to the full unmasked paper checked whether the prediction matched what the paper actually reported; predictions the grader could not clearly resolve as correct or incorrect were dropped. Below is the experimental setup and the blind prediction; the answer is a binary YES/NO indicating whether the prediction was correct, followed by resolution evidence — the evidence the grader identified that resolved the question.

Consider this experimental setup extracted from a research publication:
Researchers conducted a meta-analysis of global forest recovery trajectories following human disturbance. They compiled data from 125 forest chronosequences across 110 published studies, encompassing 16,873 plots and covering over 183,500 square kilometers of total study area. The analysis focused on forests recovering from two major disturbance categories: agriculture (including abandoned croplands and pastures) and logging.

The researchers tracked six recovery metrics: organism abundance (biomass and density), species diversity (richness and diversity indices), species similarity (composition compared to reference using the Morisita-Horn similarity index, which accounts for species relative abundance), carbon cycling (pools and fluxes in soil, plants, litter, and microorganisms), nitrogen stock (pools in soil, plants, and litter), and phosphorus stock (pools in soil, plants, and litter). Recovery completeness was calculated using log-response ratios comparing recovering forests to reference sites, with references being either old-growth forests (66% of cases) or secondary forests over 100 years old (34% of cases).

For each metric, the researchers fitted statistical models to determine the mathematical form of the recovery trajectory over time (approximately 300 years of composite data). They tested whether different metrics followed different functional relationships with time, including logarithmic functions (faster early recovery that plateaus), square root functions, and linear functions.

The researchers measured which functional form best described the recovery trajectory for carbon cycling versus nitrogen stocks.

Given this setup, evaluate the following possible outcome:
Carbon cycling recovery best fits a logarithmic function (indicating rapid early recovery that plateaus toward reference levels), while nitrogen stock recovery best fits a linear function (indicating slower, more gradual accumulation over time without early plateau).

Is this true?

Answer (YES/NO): NO